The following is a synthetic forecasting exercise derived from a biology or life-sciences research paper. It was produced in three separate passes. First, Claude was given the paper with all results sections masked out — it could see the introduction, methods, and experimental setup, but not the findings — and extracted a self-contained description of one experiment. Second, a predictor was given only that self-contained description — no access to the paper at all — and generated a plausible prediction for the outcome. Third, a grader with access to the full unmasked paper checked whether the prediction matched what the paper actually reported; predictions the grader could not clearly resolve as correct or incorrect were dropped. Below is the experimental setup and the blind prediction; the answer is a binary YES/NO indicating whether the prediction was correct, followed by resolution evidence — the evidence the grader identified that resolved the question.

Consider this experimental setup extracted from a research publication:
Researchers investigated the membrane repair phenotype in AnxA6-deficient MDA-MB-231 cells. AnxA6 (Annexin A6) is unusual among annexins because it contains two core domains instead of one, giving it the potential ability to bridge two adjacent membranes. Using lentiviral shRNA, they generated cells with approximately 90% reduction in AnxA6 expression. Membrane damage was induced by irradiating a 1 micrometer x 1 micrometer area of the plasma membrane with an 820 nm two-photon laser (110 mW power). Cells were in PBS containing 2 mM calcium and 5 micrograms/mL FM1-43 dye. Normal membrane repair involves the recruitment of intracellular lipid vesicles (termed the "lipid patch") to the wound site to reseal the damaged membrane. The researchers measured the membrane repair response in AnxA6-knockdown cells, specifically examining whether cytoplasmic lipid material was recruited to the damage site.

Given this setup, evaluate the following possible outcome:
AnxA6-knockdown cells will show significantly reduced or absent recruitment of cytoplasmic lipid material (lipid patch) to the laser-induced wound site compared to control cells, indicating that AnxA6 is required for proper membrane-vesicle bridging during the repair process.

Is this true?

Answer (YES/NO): YES